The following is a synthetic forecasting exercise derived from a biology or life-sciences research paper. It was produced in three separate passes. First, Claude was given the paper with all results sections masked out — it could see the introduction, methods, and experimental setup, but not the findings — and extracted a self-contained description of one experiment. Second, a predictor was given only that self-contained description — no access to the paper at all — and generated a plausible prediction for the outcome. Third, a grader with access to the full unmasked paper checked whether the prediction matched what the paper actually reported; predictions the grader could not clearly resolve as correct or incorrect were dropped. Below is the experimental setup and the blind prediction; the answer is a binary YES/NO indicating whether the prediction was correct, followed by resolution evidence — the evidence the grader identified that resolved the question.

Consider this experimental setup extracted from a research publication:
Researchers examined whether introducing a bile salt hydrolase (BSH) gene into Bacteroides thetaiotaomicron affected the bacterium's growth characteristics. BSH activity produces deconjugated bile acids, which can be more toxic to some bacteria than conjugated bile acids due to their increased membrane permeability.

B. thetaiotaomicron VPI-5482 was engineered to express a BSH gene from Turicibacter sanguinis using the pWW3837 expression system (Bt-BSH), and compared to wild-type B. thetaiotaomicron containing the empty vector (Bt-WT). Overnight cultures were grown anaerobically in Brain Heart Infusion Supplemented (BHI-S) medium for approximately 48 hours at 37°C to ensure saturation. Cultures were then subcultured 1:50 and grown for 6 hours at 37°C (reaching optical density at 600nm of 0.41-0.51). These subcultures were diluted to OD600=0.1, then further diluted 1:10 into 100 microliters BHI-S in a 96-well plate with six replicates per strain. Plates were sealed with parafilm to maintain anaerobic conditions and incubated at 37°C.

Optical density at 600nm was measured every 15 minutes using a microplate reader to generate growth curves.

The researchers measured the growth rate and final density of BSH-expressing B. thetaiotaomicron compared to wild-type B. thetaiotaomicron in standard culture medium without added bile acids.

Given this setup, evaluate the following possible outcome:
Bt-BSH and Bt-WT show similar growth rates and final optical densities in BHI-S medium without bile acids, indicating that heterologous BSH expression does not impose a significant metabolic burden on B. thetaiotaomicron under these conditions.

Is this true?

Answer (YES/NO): YES